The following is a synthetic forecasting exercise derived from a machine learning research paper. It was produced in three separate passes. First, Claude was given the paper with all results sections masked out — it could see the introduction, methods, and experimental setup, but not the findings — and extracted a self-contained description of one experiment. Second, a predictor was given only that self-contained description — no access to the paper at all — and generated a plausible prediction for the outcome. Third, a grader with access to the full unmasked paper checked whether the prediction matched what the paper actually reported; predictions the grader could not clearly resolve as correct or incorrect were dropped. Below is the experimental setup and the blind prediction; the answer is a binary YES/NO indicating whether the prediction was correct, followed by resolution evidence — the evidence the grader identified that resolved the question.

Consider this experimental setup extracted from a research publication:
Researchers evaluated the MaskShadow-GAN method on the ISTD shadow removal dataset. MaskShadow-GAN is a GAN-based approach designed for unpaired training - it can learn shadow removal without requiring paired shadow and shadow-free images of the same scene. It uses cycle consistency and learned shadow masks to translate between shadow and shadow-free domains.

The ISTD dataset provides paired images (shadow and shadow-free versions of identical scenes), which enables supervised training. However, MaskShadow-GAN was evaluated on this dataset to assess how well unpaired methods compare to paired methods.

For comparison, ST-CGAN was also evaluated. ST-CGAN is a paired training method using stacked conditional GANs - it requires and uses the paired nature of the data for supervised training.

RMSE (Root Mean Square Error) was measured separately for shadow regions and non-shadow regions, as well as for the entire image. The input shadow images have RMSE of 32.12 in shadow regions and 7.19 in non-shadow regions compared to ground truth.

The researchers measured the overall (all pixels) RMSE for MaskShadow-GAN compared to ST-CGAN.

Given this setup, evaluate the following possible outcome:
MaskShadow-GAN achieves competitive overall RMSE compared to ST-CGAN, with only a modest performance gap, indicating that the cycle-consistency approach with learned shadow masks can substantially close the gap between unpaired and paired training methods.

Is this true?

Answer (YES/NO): NO